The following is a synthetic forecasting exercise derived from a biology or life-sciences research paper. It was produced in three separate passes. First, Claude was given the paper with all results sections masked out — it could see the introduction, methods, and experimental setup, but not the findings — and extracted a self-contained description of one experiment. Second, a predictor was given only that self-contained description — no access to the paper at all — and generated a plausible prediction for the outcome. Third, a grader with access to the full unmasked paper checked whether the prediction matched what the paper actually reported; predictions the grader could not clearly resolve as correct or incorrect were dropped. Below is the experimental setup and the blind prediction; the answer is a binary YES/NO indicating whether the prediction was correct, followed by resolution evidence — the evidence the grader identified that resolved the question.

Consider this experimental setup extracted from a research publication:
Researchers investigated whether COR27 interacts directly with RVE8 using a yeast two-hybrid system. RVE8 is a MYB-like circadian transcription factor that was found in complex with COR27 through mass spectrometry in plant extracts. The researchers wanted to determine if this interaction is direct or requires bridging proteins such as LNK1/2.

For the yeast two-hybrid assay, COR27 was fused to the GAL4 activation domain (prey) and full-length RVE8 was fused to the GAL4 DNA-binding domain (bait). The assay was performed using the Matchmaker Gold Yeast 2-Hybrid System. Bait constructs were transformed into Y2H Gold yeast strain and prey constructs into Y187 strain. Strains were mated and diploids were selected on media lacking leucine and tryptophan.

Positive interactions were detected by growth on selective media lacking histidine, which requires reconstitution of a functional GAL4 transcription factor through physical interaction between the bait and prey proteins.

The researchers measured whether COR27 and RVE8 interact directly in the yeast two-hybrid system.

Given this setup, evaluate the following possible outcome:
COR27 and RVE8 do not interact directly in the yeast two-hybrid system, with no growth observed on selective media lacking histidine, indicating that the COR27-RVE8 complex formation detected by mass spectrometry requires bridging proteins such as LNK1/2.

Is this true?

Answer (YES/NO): YES